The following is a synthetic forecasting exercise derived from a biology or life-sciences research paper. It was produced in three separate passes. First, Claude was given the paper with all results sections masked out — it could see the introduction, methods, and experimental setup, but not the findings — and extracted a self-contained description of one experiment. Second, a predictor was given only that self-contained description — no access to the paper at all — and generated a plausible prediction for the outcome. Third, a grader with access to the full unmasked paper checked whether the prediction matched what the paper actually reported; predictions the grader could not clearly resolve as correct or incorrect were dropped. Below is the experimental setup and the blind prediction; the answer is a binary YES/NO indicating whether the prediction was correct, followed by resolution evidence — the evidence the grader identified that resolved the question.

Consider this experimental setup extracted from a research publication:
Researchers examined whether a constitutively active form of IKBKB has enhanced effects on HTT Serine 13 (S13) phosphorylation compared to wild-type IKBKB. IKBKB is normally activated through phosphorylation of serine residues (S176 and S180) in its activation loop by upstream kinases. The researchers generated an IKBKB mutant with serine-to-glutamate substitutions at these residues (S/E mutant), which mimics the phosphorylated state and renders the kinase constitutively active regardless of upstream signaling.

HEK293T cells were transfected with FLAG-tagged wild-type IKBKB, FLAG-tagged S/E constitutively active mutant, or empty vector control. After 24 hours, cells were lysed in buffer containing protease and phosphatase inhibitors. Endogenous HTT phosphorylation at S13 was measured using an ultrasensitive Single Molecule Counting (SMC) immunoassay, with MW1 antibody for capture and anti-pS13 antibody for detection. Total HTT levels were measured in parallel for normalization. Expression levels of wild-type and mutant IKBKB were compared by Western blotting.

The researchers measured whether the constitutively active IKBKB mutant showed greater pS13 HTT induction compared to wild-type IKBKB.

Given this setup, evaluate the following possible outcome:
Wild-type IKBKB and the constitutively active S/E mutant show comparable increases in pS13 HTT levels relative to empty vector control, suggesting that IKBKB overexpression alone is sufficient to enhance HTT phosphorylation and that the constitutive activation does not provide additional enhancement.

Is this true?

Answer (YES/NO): NO